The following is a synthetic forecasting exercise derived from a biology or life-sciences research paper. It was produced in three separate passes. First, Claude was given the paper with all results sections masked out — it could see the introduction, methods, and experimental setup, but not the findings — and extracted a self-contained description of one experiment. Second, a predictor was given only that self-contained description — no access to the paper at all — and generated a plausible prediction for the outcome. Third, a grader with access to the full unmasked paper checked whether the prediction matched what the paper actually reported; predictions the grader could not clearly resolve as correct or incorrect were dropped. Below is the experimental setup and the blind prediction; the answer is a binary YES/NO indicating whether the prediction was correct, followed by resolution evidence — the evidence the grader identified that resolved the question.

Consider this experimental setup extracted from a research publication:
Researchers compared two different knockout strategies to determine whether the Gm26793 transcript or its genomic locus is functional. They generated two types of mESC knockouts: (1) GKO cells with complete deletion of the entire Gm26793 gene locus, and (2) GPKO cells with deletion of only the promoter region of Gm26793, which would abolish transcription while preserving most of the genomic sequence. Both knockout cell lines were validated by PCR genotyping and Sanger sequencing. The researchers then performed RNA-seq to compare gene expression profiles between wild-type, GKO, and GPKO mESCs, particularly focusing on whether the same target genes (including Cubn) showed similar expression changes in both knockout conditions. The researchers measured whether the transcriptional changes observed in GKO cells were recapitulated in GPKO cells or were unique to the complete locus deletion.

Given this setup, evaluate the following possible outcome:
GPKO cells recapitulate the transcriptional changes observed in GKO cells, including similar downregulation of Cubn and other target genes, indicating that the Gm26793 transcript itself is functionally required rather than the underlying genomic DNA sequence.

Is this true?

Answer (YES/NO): NO